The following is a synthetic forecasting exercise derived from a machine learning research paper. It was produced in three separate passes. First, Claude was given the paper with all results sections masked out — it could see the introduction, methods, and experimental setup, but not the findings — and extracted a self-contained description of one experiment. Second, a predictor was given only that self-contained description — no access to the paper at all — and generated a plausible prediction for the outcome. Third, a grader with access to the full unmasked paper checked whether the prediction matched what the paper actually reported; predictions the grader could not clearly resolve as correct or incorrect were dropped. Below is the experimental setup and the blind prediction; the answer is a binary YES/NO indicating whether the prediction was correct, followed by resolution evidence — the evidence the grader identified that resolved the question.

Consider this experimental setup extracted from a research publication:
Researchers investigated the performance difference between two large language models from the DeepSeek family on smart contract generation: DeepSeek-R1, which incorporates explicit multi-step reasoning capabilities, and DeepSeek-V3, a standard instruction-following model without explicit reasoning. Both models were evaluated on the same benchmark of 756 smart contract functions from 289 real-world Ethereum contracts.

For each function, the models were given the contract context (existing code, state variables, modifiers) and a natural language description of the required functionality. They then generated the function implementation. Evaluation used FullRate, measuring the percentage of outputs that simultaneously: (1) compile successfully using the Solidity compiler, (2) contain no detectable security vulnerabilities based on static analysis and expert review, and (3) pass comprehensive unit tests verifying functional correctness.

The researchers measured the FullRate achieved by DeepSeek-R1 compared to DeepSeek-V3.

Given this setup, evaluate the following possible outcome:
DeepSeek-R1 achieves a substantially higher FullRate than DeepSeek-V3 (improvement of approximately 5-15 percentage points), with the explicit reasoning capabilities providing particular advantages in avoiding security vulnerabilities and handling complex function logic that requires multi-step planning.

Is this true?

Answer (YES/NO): NO